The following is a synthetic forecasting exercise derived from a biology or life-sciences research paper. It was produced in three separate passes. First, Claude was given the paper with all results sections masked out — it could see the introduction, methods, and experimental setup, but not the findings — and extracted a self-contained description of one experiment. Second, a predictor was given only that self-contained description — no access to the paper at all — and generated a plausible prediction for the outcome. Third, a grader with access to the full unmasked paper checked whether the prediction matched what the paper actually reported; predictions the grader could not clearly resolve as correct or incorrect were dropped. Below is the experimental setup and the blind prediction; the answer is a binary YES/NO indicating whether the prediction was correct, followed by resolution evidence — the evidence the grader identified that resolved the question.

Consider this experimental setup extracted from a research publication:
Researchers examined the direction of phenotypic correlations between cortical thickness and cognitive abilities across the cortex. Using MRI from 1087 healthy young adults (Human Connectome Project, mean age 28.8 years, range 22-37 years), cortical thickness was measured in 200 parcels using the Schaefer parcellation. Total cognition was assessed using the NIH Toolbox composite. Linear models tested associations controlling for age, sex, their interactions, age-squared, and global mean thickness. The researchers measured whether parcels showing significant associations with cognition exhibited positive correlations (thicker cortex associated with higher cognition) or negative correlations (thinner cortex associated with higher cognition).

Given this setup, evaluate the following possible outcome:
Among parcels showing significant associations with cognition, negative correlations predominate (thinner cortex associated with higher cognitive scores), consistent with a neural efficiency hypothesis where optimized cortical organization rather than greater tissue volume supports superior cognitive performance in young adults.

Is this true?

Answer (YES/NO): NO